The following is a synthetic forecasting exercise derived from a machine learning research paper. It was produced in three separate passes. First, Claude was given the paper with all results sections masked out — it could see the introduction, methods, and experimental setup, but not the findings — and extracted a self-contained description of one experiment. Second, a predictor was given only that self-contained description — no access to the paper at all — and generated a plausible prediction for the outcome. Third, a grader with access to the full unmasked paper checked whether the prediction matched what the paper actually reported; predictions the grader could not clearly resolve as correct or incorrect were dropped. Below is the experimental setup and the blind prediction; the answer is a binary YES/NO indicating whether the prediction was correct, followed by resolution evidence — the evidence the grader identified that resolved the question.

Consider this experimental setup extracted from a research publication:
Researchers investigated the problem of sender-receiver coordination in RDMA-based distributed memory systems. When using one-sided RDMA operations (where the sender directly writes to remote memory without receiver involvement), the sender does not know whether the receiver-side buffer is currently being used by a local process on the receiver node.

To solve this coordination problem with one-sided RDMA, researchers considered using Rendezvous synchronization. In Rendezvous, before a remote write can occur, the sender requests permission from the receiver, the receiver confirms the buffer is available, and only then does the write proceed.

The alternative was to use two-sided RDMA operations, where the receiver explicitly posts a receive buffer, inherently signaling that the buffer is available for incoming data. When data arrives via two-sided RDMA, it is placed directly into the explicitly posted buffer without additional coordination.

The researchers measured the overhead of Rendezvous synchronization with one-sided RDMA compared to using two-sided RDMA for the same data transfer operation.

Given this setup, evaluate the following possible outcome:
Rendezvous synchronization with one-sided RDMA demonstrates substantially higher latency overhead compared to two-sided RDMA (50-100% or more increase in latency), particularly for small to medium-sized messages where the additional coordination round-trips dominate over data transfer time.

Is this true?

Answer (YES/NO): YES